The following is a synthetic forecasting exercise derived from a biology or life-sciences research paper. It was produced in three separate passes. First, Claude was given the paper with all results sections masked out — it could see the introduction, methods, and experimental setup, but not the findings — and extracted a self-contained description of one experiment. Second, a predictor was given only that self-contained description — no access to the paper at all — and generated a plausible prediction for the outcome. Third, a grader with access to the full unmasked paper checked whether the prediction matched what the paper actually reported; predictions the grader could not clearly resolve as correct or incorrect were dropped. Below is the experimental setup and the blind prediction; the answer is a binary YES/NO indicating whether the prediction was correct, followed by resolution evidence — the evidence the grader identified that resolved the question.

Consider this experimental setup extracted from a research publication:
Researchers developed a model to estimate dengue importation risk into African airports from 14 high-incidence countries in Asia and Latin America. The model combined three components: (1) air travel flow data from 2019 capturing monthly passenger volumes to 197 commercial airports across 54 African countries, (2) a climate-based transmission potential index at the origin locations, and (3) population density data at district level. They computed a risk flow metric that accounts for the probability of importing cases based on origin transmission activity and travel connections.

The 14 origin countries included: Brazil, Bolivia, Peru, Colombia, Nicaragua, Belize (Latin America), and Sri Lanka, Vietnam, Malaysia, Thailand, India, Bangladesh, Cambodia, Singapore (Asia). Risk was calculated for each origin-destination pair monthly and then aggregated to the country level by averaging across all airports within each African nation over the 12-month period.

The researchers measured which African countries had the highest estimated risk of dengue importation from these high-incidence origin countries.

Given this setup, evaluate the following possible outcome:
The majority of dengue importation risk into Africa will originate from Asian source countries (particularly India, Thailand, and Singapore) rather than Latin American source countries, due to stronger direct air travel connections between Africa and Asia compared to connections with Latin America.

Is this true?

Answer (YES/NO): NO